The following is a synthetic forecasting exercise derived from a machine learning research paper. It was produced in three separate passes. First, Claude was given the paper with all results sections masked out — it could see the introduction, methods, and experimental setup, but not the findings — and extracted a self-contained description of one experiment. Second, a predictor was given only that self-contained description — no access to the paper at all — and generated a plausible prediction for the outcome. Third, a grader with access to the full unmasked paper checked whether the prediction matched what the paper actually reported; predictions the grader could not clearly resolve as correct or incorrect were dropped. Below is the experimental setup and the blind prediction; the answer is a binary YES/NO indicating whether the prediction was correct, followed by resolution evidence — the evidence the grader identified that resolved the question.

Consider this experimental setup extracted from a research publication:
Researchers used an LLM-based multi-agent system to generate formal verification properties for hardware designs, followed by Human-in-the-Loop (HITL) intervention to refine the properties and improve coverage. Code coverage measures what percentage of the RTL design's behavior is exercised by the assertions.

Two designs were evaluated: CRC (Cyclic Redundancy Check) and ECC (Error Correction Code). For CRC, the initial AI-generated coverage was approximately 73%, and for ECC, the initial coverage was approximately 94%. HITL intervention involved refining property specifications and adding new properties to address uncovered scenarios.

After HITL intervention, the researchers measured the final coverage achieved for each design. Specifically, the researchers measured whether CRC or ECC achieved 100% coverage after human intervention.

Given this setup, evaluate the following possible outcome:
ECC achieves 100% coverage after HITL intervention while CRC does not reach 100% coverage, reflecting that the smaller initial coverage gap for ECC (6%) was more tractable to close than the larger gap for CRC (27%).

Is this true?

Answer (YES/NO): NO